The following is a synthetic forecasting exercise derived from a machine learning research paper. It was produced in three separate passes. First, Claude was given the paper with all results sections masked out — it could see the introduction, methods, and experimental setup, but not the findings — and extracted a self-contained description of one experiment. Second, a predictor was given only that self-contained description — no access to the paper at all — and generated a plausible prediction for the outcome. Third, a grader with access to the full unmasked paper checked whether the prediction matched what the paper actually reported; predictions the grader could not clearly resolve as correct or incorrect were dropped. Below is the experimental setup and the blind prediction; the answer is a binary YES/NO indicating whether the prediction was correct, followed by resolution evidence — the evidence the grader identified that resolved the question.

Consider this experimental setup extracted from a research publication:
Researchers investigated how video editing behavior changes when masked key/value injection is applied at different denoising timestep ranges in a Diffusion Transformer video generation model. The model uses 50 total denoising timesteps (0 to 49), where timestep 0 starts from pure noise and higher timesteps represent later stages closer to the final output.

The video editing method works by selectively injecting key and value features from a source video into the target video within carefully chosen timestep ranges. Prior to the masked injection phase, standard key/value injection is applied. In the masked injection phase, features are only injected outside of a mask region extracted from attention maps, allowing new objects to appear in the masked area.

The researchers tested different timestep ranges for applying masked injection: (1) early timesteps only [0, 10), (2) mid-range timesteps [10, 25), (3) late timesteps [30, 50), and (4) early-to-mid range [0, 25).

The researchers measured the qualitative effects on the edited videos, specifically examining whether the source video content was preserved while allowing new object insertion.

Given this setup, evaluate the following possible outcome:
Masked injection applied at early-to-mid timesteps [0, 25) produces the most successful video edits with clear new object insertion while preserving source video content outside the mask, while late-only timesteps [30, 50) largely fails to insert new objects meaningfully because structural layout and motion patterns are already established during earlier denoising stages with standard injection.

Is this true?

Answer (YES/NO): NO